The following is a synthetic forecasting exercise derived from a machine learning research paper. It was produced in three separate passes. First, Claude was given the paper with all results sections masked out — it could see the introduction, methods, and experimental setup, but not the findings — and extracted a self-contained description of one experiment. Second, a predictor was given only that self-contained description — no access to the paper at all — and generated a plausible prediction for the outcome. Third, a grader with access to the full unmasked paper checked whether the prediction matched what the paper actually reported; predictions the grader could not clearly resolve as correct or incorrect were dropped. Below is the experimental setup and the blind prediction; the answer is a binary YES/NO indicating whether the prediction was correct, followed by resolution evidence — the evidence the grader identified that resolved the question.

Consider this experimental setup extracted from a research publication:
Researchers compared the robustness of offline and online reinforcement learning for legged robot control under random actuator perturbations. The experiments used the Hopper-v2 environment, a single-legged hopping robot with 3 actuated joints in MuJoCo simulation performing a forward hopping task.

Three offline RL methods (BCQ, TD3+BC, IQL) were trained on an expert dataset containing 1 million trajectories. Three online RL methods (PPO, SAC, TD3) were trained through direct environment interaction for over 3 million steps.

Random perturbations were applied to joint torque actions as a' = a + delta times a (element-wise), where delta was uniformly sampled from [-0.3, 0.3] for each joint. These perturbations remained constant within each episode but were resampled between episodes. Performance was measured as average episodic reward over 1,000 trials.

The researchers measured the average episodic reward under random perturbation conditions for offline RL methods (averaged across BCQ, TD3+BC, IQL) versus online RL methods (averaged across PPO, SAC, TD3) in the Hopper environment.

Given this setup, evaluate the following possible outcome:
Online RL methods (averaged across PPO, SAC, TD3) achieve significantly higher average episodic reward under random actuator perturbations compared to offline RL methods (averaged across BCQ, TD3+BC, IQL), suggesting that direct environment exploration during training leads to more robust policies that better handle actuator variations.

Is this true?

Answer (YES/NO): NO